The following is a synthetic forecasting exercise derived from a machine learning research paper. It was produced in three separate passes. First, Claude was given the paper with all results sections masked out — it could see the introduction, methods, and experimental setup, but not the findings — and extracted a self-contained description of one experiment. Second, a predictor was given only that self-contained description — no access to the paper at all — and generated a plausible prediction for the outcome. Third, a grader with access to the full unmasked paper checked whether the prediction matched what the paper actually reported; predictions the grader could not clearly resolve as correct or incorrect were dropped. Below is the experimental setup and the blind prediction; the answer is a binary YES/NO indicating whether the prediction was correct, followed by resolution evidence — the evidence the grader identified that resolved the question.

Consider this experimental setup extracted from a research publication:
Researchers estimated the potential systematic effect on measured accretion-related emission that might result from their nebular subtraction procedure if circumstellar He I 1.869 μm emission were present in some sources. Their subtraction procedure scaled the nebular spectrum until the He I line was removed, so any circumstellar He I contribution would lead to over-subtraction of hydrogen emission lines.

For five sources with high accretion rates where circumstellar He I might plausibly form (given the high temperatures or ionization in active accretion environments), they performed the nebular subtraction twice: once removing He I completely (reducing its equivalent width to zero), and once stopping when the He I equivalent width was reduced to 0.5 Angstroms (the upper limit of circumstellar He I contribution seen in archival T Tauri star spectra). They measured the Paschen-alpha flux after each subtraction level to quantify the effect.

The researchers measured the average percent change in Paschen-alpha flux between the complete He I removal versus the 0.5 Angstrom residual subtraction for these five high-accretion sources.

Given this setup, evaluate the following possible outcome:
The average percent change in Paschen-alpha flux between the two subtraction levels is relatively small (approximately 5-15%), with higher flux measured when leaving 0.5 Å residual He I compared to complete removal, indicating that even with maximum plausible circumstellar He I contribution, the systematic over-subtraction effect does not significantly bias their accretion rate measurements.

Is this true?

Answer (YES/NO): YES